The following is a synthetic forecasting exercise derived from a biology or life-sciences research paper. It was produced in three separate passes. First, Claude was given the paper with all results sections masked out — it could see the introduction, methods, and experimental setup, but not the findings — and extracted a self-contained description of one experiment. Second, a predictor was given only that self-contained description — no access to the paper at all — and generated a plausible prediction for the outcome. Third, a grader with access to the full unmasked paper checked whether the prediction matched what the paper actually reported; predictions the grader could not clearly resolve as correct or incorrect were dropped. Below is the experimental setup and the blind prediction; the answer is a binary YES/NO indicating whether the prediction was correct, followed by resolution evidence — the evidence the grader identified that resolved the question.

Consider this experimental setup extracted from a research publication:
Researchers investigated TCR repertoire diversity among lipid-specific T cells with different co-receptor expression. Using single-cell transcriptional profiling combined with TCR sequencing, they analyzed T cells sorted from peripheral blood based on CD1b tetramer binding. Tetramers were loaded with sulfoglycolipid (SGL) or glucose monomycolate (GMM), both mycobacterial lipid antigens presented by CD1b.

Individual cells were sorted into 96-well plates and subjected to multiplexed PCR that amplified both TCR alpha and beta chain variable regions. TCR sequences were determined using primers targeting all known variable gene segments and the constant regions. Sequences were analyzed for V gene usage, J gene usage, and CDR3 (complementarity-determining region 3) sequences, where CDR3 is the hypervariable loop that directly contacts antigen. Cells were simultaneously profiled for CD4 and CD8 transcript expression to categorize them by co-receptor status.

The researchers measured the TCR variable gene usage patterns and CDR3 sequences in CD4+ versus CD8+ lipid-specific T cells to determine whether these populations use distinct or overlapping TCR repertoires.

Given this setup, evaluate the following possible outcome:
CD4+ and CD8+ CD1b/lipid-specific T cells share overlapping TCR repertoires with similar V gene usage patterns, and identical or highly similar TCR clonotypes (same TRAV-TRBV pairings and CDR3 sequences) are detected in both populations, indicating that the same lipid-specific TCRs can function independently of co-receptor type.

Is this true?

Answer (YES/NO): NO